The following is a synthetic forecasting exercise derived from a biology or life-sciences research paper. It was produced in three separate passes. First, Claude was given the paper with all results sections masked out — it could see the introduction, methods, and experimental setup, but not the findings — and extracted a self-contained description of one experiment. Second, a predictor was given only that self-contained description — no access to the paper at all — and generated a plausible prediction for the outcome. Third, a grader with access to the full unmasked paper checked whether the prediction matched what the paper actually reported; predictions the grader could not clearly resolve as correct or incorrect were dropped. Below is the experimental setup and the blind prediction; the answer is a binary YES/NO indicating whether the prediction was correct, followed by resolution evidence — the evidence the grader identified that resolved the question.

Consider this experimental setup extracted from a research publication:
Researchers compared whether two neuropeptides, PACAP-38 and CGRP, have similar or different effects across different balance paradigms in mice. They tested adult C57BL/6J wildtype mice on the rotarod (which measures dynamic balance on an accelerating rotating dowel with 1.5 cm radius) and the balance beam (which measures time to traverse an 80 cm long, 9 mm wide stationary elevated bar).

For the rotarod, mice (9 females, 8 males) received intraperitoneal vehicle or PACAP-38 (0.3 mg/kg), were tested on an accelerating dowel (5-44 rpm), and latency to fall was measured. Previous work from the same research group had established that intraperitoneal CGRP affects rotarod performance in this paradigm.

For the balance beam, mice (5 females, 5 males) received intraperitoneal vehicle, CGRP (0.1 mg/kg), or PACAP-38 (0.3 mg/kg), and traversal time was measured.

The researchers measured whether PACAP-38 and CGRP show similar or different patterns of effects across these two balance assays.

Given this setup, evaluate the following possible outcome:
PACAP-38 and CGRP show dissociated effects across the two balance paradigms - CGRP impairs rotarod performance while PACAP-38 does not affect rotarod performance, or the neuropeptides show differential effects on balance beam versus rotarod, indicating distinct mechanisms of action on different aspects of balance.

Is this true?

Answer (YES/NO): YES